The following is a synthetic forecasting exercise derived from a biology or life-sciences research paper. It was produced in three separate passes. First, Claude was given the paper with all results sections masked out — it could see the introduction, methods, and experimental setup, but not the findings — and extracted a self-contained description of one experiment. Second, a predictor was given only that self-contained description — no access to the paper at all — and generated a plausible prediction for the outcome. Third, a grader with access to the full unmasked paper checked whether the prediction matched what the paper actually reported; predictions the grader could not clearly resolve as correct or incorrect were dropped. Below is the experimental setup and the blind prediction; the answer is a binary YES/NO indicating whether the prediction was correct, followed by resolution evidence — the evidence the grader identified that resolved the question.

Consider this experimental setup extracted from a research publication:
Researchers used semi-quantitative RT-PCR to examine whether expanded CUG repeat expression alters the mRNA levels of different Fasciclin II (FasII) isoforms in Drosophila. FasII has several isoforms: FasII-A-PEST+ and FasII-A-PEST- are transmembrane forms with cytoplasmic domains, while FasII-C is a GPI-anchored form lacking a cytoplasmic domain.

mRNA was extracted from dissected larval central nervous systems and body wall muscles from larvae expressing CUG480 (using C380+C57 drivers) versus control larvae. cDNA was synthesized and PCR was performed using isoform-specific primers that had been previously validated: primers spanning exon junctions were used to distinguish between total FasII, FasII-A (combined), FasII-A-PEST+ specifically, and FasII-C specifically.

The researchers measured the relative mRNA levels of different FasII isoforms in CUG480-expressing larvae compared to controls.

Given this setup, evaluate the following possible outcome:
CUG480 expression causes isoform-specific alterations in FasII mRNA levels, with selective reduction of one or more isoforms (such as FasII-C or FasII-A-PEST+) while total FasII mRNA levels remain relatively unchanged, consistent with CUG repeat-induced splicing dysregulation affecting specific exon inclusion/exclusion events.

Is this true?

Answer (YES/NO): NO